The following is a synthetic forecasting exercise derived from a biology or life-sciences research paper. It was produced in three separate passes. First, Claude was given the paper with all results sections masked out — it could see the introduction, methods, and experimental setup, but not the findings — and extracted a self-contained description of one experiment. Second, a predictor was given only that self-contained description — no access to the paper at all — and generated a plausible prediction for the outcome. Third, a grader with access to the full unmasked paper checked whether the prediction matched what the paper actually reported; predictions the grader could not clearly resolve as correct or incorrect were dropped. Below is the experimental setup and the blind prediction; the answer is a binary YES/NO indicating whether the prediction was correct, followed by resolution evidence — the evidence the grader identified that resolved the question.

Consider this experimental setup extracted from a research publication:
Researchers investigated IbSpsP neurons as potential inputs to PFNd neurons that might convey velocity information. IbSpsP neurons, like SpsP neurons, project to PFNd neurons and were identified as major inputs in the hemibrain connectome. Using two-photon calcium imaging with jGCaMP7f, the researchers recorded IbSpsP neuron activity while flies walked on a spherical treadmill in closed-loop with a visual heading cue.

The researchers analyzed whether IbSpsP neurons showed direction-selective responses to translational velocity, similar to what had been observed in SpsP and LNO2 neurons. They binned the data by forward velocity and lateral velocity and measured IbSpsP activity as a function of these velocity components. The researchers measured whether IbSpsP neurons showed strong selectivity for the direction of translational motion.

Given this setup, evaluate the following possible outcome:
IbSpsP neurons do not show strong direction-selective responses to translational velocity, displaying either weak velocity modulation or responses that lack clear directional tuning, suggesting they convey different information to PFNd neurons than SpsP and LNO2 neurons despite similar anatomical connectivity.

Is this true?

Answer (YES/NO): YES